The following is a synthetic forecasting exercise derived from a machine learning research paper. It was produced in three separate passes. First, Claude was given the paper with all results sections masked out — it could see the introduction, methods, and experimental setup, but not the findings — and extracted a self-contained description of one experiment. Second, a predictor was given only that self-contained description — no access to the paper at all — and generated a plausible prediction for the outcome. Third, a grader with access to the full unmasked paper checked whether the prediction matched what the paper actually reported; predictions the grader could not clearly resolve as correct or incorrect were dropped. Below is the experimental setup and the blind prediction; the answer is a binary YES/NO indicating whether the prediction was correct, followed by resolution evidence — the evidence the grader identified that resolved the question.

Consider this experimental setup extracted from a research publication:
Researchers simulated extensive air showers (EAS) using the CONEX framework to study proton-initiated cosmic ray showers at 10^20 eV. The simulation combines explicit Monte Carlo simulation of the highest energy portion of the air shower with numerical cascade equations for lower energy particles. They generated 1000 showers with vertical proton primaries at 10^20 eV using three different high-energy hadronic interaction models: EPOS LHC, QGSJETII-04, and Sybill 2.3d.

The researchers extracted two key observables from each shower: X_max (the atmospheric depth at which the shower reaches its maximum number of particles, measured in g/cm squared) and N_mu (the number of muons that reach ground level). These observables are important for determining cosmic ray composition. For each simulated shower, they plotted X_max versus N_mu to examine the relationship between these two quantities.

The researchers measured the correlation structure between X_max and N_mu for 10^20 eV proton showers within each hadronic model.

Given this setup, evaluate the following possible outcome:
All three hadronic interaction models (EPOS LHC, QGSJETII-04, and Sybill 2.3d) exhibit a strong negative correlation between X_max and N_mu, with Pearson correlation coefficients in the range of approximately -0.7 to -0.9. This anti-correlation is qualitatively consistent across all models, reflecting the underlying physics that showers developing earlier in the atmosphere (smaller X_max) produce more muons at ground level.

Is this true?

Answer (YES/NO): YES